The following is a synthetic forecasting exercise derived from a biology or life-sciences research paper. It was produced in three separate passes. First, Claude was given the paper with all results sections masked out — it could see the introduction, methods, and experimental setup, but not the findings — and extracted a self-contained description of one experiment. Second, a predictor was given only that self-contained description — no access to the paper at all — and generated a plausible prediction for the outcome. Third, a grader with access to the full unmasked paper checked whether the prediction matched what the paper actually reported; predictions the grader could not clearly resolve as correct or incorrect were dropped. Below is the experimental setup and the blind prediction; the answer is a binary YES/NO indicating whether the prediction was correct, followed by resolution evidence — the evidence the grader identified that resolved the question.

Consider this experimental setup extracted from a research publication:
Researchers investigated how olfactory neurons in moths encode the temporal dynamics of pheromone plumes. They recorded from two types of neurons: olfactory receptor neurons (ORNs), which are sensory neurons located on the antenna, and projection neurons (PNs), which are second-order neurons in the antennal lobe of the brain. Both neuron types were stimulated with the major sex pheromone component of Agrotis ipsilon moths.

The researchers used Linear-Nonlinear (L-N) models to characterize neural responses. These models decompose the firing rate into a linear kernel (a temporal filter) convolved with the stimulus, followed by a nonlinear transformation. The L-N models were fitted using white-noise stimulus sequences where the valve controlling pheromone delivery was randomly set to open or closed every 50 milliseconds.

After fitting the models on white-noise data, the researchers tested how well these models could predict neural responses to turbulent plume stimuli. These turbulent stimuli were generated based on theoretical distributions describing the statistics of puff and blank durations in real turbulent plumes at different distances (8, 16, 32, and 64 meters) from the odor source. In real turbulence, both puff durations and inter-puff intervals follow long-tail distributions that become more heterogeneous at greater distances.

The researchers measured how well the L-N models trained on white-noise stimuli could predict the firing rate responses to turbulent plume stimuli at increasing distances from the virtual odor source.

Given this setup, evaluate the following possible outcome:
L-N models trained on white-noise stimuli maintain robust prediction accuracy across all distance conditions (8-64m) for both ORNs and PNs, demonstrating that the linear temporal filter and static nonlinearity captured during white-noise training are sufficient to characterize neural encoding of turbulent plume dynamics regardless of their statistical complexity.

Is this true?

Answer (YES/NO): NO